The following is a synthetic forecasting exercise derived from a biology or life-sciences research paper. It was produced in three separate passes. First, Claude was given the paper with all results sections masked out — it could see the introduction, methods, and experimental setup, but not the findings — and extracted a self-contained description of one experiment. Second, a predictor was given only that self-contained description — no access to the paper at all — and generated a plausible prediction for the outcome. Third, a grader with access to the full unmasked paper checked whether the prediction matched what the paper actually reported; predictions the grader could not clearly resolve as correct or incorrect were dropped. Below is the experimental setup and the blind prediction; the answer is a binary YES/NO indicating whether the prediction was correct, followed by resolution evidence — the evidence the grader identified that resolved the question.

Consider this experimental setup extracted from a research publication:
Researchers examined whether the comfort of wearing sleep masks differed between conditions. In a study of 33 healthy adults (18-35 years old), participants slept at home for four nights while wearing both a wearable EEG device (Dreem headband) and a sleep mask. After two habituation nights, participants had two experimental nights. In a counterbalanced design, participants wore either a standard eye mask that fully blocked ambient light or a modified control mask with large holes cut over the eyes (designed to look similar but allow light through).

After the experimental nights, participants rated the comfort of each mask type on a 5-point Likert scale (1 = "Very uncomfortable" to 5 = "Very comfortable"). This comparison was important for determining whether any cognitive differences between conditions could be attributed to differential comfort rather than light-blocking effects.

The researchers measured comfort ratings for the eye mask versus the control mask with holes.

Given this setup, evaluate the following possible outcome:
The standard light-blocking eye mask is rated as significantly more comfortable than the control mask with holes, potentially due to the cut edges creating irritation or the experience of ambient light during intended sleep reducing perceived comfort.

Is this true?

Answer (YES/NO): YES